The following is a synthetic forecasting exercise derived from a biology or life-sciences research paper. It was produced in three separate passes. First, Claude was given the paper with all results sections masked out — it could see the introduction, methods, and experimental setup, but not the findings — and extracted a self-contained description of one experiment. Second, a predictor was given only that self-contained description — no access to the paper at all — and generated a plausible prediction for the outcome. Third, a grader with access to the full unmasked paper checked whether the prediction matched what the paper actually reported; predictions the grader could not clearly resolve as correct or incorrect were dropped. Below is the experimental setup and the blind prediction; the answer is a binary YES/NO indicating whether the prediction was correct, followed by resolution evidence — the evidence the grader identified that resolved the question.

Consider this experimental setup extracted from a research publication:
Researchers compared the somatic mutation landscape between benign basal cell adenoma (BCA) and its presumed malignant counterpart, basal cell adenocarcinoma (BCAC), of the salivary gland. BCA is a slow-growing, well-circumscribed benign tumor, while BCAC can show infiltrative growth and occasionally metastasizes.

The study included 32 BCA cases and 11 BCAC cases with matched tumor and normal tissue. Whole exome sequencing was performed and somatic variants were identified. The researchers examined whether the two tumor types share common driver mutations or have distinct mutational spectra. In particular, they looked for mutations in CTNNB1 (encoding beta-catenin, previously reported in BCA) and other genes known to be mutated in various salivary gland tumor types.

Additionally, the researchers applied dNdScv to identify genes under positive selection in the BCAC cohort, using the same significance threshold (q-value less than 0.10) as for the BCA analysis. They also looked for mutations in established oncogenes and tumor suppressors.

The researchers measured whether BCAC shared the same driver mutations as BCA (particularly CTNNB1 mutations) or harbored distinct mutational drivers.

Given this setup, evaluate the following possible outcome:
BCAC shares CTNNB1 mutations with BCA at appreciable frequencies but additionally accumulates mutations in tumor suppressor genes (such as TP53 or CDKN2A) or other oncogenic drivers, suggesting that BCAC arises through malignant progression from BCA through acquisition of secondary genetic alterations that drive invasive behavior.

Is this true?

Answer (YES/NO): NO